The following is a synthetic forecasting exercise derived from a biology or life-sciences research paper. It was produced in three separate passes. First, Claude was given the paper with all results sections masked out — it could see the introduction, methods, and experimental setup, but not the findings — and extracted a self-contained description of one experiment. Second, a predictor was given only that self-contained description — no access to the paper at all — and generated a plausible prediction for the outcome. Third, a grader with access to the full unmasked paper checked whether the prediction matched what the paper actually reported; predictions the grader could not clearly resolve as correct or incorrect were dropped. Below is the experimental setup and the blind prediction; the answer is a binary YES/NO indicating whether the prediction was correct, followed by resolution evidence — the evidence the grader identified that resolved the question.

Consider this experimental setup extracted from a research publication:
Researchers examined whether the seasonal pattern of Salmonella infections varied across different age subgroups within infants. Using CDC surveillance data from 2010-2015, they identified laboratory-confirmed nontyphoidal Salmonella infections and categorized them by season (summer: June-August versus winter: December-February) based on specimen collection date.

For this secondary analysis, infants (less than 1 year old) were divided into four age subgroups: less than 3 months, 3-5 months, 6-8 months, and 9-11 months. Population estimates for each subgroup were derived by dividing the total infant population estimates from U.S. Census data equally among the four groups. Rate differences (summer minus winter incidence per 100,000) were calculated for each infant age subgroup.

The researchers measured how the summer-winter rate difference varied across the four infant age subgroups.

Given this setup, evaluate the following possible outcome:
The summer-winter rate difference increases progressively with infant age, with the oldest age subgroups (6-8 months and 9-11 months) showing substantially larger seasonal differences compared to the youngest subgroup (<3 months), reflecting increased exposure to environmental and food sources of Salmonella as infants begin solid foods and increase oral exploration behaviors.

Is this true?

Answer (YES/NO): NO